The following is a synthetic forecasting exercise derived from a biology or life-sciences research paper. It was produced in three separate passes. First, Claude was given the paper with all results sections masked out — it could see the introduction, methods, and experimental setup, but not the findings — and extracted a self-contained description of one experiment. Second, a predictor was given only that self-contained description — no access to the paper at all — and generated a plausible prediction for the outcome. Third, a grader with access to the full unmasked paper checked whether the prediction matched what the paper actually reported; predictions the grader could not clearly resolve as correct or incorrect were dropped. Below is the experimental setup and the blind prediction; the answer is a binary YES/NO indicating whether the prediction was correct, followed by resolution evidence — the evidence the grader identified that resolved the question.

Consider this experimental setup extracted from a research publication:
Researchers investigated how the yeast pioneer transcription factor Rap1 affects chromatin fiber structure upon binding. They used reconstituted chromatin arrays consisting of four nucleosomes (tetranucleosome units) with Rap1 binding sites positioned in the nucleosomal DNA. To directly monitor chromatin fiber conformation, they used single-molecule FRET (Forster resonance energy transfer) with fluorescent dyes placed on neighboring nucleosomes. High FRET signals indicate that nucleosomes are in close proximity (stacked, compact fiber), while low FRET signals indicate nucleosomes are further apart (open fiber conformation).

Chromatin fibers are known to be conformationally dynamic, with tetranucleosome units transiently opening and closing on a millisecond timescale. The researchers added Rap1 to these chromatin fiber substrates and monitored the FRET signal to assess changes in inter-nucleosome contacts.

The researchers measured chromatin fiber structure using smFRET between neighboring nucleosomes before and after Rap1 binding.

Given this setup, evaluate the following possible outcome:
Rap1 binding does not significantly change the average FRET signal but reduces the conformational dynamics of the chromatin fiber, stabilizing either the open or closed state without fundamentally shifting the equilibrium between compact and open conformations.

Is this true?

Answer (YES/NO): NO